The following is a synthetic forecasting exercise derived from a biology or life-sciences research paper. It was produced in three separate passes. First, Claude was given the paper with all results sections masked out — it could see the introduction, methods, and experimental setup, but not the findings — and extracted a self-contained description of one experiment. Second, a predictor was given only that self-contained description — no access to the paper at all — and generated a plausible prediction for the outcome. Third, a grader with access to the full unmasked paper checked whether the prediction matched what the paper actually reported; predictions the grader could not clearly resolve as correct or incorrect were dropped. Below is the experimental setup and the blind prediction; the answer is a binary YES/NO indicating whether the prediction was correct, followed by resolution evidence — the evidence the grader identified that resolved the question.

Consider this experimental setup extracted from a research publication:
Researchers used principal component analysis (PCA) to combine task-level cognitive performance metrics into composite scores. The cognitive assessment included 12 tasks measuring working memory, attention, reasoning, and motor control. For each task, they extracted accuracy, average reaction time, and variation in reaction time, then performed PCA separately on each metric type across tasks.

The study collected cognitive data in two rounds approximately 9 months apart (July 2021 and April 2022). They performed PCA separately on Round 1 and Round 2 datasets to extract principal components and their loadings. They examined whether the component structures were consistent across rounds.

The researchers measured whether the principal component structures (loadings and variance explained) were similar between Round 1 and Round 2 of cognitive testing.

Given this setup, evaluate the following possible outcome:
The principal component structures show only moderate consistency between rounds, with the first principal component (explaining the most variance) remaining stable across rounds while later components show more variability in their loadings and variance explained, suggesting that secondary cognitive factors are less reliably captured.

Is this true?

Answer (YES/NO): NO